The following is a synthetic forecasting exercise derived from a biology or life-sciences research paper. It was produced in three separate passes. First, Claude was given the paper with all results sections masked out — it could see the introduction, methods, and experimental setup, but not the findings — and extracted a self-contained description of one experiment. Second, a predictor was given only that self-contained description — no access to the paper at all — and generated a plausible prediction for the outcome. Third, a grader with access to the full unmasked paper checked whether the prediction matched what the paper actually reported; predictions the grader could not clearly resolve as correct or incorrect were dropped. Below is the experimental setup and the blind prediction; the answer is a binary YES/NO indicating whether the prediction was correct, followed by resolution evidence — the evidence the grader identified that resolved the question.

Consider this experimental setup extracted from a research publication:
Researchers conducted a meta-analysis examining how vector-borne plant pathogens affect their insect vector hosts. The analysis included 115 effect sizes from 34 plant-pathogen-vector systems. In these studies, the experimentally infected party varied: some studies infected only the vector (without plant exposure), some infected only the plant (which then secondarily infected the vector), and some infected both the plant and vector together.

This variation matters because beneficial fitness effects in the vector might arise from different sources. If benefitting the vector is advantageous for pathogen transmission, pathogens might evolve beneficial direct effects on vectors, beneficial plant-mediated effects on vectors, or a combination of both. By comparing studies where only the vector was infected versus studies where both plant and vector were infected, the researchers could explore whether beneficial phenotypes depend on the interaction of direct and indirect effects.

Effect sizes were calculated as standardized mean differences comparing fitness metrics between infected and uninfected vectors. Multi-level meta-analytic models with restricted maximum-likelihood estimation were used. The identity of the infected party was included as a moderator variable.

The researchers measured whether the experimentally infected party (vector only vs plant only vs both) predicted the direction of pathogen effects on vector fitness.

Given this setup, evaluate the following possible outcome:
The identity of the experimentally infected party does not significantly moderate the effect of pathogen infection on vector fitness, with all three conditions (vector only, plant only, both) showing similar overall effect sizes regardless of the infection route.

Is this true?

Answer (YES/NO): YES